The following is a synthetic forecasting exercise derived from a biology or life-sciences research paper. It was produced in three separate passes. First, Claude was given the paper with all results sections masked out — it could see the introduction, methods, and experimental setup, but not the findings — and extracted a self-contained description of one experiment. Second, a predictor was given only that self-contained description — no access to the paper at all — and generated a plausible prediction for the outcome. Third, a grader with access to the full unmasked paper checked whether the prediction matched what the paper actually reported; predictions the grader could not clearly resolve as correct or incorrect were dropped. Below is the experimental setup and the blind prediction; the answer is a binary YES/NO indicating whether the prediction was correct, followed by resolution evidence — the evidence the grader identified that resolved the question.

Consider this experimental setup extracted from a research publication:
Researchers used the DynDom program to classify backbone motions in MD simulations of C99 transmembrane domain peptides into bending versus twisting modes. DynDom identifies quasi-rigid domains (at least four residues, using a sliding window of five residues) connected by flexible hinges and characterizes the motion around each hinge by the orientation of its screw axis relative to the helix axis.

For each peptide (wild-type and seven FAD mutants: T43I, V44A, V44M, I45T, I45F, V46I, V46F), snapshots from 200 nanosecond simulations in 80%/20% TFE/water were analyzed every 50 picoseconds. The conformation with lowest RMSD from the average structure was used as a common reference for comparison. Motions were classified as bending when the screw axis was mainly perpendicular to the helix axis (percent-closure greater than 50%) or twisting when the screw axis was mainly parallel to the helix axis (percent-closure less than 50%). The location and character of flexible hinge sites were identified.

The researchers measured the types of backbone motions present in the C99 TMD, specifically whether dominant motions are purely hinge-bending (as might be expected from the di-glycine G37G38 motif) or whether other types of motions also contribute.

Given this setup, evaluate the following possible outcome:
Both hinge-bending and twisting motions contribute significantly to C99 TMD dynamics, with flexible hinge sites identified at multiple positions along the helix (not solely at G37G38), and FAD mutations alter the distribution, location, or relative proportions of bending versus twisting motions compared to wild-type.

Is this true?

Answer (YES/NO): NO